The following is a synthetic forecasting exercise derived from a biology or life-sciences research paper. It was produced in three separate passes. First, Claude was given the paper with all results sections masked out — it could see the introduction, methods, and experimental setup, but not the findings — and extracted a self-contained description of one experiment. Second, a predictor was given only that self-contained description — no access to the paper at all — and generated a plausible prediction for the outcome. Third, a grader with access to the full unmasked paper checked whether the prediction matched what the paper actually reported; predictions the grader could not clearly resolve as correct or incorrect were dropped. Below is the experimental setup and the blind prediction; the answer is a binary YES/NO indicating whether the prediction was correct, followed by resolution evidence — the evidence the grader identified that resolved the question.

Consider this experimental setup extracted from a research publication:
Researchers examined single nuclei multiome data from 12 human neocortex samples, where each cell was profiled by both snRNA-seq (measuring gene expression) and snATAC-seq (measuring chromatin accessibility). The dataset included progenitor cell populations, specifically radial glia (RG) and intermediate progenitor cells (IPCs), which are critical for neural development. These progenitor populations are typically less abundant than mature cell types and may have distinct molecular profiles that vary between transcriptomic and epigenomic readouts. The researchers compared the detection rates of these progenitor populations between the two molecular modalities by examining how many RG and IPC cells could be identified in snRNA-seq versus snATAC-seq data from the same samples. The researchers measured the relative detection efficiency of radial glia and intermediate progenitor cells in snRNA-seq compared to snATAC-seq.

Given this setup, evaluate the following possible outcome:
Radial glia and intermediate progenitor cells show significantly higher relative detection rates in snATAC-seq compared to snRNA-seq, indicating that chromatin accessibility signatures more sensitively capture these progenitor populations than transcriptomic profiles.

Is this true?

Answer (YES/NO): YES